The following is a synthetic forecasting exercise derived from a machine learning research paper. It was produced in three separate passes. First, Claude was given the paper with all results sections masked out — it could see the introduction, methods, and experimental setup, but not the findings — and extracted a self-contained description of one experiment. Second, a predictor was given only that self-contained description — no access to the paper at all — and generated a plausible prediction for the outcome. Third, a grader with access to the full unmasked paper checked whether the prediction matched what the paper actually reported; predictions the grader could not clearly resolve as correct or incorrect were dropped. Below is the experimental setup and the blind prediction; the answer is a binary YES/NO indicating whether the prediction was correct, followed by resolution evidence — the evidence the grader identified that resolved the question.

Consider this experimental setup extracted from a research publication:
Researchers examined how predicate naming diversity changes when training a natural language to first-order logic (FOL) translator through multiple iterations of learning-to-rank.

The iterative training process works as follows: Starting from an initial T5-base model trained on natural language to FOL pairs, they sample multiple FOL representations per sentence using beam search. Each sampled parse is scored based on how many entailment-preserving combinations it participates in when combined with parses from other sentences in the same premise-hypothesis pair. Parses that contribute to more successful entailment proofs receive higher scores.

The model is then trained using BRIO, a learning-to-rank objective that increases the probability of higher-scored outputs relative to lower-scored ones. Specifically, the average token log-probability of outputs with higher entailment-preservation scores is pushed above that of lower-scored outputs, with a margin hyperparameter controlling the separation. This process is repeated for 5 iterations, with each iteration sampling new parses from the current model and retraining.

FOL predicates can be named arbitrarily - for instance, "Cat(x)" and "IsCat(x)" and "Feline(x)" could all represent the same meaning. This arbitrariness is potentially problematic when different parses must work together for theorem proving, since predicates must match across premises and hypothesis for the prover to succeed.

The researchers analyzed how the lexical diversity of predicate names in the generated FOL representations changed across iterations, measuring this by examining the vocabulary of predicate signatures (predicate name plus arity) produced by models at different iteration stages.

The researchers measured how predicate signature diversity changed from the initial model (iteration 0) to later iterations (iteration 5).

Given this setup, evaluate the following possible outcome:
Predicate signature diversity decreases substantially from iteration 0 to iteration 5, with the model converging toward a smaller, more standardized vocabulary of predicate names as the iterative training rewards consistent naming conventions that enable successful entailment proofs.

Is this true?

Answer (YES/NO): YES